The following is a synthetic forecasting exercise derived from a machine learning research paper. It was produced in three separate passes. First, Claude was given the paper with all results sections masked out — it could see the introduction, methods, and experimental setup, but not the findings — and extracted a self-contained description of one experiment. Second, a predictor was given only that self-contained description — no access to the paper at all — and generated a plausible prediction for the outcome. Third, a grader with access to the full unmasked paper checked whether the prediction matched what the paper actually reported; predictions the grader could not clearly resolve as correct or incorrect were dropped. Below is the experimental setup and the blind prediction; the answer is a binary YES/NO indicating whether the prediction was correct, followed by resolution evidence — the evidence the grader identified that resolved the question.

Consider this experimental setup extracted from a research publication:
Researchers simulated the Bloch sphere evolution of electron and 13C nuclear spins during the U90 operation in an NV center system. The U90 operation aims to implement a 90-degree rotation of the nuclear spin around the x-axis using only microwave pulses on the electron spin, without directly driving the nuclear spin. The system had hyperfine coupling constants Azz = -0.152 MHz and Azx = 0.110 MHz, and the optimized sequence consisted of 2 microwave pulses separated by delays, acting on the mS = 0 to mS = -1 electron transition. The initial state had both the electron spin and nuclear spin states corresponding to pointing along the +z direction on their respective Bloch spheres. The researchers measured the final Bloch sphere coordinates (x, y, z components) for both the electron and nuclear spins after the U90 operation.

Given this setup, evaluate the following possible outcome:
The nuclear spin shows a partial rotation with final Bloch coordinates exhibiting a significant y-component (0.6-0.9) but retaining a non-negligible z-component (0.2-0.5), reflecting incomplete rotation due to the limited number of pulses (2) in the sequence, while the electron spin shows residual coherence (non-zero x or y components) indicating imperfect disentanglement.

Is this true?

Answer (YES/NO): NO